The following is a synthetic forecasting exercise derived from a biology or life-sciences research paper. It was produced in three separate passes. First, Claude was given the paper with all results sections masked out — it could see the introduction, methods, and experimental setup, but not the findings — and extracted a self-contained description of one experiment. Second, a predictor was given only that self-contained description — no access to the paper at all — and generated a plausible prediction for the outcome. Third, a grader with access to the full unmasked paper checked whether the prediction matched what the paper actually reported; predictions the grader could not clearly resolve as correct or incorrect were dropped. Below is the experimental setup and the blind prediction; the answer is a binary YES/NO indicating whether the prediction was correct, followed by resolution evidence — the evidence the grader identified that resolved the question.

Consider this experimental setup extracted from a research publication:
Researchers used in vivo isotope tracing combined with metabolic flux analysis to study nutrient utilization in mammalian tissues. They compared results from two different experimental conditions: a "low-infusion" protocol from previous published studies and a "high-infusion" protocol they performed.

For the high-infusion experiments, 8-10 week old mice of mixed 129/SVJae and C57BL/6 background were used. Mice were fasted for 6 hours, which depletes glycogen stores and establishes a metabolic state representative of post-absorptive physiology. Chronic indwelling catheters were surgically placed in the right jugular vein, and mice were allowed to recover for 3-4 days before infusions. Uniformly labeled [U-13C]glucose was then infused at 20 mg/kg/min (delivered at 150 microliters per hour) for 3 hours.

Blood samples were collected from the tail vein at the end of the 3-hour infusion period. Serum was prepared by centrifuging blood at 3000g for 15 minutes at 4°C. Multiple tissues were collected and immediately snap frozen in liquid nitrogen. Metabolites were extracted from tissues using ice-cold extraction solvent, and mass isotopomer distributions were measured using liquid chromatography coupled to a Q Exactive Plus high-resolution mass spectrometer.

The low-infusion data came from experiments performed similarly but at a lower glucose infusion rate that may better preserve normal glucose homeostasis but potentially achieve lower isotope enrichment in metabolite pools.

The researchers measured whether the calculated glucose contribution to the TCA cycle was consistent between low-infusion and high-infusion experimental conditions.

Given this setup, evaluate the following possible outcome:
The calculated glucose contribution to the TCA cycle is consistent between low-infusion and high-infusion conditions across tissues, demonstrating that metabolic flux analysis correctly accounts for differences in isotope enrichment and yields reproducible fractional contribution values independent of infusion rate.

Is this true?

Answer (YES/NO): YES